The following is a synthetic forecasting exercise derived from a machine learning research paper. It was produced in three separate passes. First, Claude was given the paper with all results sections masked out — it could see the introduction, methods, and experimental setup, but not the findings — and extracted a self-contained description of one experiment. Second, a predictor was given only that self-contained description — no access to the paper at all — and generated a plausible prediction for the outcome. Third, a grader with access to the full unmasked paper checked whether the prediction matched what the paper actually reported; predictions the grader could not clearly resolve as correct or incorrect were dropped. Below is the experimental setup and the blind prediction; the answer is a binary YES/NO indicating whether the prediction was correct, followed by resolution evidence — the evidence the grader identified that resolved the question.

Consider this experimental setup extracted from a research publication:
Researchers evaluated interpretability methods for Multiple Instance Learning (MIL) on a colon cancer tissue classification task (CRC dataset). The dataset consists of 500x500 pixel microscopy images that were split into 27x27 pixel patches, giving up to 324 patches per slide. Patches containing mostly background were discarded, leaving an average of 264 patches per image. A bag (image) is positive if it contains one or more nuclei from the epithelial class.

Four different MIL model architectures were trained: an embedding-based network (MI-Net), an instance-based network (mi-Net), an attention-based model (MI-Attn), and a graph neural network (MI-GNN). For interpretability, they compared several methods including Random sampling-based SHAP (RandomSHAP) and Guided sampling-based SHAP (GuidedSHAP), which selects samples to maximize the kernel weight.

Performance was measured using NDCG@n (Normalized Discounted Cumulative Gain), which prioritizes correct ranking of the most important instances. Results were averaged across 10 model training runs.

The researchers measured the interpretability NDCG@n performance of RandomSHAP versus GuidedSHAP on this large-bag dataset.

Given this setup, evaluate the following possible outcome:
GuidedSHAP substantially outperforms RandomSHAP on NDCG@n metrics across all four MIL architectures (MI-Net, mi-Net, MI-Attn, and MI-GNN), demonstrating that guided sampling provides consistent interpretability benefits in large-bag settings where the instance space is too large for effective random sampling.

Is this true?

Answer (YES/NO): YES